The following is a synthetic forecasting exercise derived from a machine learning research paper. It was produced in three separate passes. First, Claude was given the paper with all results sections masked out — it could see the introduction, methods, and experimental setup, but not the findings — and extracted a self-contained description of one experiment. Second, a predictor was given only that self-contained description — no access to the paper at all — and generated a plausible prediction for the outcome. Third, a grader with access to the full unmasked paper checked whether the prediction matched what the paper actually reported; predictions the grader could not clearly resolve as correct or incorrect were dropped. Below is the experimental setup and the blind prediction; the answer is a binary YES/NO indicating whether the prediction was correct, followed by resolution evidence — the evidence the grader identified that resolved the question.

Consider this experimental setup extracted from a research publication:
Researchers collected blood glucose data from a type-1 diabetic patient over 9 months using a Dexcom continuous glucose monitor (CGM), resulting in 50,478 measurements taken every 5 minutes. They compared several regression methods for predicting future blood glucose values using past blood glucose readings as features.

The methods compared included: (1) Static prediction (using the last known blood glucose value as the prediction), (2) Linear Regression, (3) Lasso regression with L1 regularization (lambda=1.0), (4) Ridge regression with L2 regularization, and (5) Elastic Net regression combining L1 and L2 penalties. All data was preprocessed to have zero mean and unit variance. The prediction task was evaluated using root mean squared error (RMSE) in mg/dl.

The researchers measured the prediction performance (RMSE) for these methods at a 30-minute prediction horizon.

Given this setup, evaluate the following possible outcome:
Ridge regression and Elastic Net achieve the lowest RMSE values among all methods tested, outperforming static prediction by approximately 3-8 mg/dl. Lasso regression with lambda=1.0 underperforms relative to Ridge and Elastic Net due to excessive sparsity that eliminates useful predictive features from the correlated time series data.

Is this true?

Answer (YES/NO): NO